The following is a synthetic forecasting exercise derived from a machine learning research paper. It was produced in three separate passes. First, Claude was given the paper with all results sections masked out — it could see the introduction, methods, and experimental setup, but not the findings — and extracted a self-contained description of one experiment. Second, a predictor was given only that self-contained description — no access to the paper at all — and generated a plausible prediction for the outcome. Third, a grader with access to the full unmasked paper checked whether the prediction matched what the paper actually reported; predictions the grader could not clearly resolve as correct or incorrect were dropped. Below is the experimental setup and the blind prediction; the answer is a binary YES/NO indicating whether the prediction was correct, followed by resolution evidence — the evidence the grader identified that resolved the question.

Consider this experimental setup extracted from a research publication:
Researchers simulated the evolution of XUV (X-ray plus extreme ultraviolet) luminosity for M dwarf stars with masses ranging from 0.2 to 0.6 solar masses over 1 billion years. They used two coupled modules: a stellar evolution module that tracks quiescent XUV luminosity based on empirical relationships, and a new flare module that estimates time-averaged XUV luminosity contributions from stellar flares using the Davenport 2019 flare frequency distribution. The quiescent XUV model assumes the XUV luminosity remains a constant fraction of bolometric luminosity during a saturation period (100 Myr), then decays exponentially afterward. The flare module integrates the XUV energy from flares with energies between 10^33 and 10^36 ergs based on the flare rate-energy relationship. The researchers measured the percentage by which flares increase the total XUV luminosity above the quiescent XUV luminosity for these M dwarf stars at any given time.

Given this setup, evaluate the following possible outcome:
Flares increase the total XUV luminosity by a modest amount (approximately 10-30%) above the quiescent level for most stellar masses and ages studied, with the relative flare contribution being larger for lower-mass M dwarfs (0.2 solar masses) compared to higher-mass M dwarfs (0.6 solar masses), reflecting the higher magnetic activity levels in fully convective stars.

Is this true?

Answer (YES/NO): NO